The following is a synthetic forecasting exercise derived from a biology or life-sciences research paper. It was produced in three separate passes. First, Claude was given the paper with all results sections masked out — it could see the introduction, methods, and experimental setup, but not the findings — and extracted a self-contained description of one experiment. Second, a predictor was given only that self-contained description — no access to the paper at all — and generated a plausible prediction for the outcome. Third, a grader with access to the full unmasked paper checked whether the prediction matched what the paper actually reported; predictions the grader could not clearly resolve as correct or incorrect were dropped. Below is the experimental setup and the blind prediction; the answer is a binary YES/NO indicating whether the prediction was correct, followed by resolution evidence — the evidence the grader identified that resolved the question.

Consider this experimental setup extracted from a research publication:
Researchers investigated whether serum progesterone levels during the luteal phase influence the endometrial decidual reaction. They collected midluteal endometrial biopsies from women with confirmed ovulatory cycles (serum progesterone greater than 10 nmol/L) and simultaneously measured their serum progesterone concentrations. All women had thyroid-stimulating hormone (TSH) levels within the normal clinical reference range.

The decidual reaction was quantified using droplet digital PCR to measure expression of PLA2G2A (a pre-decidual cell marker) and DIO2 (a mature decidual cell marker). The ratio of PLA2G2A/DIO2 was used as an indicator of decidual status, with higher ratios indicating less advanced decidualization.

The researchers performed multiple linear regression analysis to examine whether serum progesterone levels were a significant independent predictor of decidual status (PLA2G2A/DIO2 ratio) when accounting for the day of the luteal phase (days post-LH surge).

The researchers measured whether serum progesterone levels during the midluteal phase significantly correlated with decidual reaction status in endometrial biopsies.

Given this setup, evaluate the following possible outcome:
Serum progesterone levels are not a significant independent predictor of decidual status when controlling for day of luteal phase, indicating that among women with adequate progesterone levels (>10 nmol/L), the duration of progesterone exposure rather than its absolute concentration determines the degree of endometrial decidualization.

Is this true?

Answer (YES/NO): NO